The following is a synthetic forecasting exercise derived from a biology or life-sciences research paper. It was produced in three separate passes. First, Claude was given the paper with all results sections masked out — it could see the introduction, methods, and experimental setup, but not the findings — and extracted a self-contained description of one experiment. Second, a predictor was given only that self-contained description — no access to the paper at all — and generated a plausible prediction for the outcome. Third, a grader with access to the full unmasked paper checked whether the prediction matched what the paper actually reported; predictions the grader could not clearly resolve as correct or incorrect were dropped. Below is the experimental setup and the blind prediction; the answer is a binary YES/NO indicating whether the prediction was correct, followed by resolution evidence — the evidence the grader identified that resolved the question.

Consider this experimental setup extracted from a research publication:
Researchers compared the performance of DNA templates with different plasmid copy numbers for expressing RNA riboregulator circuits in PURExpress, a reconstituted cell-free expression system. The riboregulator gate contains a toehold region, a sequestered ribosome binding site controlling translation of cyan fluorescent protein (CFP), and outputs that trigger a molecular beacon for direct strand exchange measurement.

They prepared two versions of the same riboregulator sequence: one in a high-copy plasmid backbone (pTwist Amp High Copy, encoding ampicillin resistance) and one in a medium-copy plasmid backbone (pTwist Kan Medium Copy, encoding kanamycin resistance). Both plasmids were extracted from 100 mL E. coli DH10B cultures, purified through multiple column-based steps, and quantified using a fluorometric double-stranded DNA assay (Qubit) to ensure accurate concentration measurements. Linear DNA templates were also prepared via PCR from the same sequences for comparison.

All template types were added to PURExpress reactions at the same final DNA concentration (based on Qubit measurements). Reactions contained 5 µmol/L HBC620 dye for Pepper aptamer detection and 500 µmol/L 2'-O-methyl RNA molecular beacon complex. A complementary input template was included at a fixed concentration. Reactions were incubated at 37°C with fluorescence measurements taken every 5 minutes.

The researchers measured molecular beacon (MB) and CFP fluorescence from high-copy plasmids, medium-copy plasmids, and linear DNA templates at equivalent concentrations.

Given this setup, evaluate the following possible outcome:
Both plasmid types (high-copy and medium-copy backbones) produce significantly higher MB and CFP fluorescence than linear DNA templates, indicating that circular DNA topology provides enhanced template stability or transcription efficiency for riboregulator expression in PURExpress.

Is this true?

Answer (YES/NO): NO